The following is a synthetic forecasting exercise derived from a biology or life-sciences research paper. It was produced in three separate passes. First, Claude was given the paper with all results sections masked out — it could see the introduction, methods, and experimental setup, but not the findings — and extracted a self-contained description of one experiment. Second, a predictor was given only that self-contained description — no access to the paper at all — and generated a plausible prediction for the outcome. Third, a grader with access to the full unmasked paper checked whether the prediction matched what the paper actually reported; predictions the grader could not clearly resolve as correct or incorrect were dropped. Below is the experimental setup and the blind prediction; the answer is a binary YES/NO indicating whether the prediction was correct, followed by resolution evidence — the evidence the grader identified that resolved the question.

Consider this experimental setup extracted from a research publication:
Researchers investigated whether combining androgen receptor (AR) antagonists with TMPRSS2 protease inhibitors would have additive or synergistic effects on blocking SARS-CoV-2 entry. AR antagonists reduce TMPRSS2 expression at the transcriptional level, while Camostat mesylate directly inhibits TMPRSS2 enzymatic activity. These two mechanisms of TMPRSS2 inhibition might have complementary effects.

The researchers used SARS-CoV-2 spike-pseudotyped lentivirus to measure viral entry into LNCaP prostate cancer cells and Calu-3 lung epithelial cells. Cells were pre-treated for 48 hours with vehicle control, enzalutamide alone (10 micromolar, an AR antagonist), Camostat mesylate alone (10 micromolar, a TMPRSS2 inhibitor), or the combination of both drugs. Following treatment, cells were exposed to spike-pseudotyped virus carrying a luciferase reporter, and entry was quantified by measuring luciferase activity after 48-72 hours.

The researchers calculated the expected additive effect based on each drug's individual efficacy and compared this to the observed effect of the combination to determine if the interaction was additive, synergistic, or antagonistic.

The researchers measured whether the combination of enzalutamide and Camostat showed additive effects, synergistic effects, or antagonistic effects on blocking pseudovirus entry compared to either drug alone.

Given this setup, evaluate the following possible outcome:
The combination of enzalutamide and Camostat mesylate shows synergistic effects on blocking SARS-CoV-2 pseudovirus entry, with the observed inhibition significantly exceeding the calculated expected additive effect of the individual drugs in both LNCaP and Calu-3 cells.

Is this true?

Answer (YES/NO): NO